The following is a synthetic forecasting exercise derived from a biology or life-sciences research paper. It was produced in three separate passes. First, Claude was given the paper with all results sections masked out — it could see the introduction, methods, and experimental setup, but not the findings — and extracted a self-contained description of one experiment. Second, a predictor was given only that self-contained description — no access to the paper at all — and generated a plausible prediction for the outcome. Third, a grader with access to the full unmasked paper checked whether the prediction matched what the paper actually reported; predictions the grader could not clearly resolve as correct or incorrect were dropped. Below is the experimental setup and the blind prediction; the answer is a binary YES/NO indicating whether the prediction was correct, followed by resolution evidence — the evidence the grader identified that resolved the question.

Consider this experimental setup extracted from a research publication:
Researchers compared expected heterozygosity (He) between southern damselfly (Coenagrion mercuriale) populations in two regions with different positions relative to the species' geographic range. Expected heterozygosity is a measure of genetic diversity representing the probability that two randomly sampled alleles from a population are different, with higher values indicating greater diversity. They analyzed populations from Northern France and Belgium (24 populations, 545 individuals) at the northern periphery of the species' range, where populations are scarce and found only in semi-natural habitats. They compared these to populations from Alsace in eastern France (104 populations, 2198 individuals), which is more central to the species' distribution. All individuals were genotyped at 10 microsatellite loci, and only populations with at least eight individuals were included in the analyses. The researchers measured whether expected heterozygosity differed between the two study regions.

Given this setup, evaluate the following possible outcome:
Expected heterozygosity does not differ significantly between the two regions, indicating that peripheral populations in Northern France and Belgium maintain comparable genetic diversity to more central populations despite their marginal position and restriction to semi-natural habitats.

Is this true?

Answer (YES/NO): NO